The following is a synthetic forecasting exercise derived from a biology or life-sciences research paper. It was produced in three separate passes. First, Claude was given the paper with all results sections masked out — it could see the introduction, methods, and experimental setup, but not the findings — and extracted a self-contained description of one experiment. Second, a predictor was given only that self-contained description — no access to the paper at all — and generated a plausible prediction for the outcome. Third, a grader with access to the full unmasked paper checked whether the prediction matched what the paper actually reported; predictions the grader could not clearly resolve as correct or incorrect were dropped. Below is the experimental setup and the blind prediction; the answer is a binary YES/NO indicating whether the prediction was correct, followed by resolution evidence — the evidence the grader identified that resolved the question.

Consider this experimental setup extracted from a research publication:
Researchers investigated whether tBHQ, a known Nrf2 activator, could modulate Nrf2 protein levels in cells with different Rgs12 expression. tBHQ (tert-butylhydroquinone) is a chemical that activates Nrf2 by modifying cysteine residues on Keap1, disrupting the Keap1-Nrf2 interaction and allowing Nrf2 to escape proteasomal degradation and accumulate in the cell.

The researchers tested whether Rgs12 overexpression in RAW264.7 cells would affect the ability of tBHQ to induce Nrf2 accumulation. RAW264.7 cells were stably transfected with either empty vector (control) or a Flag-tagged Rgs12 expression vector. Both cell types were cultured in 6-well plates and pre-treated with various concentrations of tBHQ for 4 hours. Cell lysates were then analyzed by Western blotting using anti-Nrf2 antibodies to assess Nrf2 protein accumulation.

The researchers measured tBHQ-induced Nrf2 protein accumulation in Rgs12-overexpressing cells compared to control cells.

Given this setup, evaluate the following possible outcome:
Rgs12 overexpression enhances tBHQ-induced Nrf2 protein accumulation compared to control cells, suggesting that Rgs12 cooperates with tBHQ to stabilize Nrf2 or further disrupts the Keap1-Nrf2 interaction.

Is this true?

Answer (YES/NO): NO